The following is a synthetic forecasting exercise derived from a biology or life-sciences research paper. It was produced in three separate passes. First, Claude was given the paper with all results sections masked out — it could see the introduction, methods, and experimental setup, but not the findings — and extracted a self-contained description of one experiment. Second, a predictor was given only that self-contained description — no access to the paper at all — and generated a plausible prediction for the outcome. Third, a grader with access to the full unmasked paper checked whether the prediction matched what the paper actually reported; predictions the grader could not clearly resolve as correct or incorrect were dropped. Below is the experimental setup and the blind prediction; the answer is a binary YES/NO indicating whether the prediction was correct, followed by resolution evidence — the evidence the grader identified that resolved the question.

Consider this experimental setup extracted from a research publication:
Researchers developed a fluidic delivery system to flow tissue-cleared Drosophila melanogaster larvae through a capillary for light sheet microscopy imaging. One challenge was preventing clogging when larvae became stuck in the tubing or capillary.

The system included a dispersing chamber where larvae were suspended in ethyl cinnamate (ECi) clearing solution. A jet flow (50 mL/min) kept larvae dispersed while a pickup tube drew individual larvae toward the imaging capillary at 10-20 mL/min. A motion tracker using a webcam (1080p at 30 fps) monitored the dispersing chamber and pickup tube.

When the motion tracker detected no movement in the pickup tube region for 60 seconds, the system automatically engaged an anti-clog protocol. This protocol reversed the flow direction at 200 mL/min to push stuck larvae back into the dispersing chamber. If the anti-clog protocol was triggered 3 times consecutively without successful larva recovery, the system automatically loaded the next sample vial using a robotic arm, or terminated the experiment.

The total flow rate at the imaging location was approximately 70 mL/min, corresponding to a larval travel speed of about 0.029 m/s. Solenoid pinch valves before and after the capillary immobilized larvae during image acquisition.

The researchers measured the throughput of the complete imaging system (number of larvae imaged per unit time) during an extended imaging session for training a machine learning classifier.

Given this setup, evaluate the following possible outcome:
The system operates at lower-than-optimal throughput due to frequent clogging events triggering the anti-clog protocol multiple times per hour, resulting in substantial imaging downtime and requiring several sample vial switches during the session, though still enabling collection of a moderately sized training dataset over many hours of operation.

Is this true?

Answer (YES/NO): NO